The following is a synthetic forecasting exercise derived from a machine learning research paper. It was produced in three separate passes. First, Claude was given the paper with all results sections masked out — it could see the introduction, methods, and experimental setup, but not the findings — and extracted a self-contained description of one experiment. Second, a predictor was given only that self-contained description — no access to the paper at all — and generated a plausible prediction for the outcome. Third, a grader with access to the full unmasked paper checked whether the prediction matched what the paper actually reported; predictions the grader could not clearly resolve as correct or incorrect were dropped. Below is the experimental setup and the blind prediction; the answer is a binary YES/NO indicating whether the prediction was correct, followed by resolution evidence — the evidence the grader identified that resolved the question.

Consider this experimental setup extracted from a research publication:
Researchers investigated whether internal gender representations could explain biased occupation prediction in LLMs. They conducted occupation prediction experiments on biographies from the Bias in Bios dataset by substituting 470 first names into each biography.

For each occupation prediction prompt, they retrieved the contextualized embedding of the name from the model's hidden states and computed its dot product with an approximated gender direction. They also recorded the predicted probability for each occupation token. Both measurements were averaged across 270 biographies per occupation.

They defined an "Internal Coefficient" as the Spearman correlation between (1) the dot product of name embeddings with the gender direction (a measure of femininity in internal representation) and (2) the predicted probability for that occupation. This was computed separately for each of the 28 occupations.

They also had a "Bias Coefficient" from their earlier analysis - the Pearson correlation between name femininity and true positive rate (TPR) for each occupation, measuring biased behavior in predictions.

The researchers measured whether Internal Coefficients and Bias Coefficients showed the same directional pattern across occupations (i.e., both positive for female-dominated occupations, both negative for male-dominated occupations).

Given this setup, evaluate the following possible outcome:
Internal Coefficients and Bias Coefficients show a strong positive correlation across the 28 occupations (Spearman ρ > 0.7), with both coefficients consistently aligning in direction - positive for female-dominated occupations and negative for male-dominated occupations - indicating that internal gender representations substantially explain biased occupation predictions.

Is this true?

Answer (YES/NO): NO